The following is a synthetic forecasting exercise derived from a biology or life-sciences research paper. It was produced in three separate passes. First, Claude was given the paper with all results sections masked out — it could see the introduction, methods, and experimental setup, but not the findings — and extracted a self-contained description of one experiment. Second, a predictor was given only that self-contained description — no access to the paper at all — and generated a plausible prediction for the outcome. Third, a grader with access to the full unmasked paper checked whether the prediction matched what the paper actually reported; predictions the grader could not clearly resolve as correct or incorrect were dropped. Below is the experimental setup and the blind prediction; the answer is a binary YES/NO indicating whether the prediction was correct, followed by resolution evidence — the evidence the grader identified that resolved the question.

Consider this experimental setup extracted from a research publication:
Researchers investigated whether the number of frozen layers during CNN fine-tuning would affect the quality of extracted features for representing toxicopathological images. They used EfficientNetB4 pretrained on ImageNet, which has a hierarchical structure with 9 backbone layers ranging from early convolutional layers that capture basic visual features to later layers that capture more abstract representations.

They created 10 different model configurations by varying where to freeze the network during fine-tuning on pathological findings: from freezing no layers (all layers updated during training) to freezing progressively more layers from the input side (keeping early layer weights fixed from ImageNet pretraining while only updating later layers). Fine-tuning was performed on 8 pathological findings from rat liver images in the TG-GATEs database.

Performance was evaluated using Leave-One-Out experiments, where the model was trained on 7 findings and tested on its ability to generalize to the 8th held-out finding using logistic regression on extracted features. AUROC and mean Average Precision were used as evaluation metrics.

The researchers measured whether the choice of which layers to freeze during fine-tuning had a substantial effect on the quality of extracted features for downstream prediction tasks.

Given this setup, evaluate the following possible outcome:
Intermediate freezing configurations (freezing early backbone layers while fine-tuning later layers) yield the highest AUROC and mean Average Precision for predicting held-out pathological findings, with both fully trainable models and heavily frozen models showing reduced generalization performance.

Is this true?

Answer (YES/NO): NO